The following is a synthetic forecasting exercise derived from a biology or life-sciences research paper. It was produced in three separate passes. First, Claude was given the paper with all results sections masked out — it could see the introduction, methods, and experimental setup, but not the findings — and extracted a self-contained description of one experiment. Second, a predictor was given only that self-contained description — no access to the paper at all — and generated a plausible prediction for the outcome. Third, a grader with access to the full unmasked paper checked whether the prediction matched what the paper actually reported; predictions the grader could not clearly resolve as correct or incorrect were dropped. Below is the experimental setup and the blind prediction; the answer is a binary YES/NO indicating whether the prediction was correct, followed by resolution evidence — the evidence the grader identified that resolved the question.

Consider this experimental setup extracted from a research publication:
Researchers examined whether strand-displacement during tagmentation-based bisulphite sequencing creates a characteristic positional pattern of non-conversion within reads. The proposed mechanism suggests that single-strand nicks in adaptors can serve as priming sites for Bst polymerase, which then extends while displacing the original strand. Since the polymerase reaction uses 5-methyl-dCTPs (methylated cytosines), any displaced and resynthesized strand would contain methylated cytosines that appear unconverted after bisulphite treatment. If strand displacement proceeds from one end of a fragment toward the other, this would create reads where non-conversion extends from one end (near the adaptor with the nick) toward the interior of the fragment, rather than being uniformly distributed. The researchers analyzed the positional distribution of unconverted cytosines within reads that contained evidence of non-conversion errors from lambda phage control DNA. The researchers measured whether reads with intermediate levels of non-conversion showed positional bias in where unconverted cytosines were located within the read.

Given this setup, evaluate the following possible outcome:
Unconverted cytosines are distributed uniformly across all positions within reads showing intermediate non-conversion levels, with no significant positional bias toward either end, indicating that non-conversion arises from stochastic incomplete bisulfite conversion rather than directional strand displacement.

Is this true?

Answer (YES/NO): NO